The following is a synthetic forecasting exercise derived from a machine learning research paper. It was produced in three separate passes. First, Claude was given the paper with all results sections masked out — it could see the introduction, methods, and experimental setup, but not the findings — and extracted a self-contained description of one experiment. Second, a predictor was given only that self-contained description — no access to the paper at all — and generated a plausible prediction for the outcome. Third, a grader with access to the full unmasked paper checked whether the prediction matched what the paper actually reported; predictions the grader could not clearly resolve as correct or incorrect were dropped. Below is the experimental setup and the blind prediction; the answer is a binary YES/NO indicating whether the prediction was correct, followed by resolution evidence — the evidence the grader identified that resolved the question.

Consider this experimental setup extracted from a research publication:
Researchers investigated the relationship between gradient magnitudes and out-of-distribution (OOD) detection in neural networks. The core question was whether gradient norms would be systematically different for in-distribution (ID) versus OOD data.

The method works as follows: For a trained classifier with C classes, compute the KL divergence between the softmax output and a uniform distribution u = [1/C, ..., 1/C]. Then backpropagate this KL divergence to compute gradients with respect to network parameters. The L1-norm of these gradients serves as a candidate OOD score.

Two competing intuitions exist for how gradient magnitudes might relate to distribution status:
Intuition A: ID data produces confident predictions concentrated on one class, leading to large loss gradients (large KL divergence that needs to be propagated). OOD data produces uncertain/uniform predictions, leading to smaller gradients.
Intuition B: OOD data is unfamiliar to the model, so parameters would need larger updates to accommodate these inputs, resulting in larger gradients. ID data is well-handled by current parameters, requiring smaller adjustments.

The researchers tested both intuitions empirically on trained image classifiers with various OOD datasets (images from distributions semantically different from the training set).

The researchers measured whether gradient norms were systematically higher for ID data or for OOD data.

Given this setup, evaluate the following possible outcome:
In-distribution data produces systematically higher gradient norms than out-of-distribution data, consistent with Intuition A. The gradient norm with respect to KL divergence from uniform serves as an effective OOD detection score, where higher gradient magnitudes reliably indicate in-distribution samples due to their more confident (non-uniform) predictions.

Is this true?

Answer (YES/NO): YES